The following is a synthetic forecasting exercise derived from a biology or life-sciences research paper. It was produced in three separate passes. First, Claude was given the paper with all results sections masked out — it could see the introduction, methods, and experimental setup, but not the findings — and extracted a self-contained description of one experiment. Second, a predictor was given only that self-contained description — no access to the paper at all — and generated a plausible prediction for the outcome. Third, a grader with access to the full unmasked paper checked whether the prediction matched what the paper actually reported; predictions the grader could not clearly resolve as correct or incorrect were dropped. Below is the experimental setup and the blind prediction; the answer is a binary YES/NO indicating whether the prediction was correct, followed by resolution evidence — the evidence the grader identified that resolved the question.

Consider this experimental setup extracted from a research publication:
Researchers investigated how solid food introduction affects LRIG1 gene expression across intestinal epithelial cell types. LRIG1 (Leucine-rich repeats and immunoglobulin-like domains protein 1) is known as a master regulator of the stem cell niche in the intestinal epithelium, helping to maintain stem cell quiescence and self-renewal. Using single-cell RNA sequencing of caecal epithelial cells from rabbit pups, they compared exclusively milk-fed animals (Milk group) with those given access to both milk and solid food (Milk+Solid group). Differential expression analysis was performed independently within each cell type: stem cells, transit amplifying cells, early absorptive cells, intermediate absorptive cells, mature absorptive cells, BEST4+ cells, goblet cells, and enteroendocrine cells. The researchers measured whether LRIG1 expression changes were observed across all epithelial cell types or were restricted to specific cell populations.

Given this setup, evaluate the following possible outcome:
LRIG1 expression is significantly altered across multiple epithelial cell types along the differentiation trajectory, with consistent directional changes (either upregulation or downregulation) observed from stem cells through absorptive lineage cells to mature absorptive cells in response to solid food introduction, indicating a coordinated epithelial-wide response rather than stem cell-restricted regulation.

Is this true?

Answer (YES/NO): NO